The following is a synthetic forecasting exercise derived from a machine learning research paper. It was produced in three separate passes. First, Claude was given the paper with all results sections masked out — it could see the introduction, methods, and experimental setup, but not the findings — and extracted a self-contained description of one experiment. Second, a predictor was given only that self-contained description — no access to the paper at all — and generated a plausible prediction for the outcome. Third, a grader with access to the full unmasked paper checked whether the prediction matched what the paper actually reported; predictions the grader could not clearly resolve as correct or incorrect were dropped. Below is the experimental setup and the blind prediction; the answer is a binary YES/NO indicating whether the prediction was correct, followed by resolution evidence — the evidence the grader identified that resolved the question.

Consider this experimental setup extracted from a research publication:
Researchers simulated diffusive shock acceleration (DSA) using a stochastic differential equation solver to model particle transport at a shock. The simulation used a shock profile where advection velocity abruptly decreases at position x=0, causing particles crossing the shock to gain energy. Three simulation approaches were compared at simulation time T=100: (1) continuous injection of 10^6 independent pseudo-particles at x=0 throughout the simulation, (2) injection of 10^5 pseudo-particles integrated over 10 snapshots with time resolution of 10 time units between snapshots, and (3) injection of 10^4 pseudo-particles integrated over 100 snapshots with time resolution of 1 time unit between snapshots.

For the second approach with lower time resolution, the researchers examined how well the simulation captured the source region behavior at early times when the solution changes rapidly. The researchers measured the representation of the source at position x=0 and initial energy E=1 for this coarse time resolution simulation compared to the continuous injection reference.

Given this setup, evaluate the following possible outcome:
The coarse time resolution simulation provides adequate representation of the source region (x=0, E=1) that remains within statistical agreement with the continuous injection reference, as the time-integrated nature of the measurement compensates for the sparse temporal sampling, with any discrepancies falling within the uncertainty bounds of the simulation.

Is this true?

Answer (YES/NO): NO